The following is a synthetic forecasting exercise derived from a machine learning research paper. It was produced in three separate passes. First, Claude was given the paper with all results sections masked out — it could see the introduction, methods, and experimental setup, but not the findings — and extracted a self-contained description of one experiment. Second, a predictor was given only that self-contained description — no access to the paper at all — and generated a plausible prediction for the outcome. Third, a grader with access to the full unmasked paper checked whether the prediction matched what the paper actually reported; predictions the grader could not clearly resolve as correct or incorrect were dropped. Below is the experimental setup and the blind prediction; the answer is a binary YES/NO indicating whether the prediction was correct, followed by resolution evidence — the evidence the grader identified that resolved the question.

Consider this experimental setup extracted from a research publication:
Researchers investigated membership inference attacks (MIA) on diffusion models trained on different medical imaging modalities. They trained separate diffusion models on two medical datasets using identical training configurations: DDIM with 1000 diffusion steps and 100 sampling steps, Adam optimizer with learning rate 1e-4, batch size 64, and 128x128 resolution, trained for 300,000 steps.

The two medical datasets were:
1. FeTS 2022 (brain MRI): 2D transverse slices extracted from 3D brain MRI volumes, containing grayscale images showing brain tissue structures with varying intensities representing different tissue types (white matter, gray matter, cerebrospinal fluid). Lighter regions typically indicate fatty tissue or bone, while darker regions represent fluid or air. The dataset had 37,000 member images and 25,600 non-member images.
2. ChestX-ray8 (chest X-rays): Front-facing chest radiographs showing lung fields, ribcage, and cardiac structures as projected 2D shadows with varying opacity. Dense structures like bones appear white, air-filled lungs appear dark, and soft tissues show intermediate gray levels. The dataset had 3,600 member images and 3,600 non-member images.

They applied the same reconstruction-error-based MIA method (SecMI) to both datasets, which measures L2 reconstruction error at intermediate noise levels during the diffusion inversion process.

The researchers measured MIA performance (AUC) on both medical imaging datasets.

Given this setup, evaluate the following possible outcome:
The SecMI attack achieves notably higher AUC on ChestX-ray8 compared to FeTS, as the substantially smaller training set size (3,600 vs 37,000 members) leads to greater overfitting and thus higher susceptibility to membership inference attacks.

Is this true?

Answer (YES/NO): YES